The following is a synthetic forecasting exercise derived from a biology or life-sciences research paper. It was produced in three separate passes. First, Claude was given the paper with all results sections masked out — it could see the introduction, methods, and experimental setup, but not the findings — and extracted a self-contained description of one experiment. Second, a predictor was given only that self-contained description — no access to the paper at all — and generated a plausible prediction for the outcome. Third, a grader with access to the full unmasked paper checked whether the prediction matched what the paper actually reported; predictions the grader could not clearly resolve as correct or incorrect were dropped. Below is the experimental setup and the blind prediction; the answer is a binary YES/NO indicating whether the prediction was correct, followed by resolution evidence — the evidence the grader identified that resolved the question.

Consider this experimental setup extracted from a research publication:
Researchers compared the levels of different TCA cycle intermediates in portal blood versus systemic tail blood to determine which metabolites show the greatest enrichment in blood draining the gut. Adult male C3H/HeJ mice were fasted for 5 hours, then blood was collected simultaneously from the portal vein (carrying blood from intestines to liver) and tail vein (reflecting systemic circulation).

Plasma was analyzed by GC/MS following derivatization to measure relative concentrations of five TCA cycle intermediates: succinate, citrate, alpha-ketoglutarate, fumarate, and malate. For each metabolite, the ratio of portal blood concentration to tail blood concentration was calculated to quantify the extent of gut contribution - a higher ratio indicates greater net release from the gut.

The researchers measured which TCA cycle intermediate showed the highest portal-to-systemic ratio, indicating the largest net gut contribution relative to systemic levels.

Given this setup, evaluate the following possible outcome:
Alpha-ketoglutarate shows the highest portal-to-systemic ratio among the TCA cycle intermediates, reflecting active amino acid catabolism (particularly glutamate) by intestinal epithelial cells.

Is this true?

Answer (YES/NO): NO